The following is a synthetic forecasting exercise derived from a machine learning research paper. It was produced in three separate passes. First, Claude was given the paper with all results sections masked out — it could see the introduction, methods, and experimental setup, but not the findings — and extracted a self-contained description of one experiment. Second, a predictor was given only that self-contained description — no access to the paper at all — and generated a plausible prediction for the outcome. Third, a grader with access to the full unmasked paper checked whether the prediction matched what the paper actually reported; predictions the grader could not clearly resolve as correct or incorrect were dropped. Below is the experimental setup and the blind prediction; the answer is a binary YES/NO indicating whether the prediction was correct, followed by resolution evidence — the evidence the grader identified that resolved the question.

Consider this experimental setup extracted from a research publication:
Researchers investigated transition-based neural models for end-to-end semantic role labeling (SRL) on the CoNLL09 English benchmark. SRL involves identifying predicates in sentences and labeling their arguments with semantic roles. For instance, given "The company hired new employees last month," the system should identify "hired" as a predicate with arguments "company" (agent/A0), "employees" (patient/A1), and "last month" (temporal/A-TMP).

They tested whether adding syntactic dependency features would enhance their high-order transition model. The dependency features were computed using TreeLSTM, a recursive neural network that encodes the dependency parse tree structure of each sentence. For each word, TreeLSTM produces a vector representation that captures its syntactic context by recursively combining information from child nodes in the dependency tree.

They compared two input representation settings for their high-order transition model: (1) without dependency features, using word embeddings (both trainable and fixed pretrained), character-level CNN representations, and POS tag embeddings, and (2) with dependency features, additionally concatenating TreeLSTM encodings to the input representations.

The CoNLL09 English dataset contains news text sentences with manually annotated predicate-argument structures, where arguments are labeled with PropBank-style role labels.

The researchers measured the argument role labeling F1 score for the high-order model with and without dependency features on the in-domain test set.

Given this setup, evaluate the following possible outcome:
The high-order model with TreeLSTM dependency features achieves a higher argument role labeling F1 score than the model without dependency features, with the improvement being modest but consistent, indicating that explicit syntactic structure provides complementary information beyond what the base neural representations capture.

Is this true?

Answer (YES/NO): YES